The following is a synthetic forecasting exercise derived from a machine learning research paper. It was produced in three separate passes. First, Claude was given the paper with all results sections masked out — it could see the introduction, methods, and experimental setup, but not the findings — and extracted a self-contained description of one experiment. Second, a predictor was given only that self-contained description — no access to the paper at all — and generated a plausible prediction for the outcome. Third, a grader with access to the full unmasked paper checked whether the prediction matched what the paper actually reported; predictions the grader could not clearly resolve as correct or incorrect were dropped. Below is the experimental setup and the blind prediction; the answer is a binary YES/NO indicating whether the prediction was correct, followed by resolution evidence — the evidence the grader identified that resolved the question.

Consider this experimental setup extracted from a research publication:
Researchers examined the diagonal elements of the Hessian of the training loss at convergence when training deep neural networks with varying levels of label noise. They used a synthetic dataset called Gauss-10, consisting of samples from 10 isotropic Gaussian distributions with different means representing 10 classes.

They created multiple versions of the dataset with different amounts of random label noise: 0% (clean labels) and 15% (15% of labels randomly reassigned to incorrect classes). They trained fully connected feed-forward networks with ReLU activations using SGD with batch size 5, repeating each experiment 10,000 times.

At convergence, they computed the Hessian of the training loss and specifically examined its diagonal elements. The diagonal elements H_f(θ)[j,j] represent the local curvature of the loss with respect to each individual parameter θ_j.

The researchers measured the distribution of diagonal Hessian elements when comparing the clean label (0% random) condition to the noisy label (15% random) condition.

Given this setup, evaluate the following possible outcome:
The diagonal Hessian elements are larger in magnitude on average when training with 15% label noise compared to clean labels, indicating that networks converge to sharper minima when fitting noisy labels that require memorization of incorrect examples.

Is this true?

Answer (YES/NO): YES